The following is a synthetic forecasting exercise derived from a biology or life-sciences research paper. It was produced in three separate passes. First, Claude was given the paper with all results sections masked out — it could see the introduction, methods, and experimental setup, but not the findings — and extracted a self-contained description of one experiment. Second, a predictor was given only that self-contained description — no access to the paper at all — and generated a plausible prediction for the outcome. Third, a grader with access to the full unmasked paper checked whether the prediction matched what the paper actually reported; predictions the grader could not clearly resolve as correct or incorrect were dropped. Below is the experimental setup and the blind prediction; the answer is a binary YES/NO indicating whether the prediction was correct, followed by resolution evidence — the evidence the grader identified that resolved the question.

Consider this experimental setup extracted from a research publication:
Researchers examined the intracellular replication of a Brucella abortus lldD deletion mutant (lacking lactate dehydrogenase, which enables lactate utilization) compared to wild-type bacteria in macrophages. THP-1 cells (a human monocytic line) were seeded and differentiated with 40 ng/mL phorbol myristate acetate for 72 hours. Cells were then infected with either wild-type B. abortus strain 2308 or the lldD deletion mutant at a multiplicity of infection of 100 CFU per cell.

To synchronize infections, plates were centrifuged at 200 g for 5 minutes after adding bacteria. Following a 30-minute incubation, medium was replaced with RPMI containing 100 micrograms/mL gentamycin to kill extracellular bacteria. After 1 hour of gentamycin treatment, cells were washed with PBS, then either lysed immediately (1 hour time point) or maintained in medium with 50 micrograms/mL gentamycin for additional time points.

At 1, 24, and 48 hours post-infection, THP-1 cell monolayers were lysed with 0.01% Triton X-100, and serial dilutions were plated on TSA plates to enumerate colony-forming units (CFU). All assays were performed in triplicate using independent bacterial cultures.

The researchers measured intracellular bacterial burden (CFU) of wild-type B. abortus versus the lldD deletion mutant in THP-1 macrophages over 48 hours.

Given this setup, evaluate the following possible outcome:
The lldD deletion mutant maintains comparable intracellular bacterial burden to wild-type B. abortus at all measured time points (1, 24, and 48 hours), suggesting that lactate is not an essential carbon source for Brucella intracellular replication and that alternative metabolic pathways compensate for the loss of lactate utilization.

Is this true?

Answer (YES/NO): NO